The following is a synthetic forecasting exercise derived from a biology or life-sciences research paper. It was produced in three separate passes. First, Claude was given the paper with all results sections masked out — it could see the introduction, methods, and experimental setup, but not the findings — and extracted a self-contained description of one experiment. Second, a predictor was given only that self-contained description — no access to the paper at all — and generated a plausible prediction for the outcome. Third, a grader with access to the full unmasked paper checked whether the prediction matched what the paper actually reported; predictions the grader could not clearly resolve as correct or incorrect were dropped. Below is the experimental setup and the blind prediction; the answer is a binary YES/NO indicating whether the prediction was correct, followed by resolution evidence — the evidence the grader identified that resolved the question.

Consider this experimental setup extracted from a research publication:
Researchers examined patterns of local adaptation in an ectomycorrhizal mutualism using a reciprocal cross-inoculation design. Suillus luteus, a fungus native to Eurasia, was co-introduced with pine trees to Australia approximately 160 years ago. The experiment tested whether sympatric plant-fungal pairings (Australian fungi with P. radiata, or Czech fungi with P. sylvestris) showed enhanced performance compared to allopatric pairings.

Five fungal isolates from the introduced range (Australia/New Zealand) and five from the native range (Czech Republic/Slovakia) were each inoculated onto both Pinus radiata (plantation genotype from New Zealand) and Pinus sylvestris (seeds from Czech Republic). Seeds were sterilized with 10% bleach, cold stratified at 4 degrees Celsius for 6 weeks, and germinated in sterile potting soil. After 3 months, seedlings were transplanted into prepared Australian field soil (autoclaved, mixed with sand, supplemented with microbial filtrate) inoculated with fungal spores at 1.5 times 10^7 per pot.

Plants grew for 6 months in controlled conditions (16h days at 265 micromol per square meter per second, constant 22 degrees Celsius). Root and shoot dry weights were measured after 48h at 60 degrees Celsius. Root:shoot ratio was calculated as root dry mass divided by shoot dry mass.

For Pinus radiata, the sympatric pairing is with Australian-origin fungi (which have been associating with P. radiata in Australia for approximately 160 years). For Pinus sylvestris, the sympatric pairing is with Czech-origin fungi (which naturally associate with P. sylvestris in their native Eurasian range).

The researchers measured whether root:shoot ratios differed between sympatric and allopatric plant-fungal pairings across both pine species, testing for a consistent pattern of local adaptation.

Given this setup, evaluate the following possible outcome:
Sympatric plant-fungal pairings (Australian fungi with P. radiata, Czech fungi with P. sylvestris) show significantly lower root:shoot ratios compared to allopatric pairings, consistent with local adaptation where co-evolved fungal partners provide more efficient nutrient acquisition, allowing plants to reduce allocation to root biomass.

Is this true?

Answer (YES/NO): NO